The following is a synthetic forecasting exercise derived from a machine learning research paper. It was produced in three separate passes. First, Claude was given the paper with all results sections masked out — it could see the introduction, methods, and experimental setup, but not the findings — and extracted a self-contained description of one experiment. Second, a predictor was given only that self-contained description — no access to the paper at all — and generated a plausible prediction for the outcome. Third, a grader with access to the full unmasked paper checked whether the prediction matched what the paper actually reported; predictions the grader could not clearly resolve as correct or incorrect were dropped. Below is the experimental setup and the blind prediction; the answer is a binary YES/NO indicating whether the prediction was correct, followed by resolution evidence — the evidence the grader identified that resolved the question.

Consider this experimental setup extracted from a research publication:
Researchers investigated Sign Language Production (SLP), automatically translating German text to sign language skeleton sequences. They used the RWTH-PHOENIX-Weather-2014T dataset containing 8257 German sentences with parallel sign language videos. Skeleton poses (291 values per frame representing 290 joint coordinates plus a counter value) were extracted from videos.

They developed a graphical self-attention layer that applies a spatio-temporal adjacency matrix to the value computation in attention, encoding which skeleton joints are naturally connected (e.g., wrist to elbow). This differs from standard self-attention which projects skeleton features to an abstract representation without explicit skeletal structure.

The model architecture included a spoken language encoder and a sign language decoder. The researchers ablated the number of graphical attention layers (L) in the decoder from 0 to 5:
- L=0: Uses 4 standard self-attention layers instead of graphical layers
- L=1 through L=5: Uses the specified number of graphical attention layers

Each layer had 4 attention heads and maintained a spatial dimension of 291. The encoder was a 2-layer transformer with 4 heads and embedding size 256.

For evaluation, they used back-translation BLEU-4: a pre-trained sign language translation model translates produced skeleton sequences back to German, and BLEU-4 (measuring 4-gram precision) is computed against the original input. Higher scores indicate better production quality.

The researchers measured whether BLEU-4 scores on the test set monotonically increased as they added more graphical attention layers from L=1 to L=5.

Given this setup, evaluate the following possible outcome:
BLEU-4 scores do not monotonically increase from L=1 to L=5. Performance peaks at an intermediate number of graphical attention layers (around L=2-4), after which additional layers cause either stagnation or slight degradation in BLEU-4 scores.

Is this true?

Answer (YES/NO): NO